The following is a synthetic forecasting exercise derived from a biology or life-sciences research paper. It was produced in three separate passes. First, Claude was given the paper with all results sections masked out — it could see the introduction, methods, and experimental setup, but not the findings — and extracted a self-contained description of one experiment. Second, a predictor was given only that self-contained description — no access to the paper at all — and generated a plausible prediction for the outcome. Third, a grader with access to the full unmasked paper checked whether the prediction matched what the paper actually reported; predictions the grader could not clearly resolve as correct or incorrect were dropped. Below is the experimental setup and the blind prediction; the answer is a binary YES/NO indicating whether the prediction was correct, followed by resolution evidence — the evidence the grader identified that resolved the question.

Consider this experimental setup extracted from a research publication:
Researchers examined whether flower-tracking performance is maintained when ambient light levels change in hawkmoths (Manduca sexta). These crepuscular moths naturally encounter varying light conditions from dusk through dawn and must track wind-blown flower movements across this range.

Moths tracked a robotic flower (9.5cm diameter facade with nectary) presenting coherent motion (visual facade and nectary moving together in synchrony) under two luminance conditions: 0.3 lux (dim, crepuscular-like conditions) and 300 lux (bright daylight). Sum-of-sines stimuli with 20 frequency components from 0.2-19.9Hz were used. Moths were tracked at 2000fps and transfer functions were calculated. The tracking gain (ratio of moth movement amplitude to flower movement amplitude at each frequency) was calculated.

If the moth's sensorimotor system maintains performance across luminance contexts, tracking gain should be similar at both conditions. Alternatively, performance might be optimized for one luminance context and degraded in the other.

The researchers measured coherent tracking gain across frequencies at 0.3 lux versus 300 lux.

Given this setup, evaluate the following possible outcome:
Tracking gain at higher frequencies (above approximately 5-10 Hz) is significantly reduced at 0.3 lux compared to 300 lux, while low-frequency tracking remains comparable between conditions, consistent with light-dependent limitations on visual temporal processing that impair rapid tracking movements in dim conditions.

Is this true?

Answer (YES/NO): NO